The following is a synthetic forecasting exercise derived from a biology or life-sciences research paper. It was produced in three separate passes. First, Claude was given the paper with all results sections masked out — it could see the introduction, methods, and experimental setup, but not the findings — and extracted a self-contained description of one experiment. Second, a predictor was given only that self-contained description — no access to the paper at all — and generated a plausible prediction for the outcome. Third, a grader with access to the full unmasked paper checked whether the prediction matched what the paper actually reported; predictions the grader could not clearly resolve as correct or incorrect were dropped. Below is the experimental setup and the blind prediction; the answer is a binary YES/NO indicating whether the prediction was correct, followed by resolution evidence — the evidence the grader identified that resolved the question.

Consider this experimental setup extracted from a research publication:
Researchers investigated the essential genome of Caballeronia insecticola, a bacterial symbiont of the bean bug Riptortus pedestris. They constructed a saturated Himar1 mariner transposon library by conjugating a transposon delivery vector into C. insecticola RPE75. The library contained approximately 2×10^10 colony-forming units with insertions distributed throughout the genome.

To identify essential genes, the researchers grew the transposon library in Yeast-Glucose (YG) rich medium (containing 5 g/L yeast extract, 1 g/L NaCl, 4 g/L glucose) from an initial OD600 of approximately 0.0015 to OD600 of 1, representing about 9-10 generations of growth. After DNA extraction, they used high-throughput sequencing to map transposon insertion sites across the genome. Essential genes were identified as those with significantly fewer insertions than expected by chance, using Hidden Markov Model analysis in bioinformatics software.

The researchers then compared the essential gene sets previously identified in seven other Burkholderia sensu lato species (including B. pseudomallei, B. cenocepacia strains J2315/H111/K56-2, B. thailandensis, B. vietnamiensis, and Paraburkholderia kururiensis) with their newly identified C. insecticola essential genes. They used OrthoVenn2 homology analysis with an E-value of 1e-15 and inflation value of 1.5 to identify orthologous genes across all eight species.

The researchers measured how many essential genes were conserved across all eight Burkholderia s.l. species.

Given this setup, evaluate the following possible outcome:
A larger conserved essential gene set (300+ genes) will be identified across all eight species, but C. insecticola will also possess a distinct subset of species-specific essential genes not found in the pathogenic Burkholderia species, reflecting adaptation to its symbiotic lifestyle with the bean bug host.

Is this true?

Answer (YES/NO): NO